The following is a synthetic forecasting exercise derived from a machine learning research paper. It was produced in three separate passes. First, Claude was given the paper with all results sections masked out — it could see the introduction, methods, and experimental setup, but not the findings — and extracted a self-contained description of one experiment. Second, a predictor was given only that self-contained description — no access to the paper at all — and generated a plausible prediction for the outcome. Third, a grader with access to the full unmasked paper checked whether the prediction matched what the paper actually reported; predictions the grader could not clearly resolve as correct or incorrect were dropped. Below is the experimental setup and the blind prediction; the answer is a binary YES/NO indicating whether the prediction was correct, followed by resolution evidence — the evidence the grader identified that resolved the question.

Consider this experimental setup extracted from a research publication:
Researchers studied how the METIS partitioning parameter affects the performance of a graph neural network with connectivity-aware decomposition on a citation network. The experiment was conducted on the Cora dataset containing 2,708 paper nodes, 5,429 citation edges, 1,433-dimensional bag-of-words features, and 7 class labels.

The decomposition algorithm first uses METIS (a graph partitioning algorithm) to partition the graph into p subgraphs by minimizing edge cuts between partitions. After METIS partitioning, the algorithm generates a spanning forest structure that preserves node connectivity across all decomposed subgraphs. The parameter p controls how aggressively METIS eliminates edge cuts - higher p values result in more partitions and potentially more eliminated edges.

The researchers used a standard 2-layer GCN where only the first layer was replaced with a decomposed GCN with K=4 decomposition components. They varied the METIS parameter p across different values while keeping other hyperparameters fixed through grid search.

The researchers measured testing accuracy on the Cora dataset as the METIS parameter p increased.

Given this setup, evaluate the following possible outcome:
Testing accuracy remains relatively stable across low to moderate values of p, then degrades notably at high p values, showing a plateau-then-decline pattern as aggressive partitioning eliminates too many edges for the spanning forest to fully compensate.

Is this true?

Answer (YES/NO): NO